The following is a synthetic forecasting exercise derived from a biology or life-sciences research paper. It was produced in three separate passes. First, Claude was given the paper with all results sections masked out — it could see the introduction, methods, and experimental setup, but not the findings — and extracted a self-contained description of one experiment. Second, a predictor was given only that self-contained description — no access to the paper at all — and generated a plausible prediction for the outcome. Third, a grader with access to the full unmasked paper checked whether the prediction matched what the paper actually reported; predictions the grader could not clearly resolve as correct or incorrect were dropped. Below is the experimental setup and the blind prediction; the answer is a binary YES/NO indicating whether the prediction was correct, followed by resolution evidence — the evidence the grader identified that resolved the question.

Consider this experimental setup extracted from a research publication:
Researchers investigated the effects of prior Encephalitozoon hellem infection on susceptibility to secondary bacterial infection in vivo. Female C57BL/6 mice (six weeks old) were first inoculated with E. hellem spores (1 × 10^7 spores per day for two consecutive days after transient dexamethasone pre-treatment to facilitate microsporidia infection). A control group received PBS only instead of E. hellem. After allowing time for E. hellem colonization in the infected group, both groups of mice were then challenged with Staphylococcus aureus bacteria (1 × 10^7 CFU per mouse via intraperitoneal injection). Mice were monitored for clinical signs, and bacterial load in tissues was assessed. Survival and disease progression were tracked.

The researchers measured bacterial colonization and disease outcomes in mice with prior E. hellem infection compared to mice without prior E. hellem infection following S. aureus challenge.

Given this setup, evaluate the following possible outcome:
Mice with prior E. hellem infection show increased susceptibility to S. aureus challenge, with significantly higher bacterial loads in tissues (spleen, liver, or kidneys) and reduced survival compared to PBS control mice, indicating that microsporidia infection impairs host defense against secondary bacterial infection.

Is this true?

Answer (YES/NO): NO